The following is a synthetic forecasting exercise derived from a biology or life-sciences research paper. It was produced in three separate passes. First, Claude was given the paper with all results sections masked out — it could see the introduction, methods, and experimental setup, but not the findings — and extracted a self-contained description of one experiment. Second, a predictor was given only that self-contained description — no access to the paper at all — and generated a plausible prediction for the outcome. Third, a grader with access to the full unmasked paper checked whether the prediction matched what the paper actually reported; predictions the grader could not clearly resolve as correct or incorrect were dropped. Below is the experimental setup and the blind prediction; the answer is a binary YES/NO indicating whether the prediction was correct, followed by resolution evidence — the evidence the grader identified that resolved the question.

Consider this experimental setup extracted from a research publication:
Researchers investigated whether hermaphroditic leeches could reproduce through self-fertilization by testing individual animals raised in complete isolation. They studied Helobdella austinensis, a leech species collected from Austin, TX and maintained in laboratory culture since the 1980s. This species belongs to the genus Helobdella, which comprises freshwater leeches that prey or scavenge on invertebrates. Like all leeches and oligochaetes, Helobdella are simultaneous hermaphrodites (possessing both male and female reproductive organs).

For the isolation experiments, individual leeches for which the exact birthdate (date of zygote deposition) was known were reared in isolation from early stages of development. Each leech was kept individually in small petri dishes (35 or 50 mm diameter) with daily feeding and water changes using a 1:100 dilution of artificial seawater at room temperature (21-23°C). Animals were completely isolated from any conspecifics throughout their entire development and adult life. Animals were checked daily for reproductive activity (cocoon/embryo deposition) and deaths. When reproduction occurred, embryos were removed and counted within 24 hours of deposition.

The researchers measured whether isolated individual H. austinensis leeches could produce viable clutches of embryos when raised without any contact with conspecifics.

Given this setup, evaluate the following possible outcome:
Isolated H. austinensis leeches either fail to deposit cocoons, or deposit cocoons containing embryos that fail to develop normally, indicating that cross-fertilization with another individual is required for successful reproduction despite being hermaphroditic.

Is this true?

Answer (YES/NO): YES